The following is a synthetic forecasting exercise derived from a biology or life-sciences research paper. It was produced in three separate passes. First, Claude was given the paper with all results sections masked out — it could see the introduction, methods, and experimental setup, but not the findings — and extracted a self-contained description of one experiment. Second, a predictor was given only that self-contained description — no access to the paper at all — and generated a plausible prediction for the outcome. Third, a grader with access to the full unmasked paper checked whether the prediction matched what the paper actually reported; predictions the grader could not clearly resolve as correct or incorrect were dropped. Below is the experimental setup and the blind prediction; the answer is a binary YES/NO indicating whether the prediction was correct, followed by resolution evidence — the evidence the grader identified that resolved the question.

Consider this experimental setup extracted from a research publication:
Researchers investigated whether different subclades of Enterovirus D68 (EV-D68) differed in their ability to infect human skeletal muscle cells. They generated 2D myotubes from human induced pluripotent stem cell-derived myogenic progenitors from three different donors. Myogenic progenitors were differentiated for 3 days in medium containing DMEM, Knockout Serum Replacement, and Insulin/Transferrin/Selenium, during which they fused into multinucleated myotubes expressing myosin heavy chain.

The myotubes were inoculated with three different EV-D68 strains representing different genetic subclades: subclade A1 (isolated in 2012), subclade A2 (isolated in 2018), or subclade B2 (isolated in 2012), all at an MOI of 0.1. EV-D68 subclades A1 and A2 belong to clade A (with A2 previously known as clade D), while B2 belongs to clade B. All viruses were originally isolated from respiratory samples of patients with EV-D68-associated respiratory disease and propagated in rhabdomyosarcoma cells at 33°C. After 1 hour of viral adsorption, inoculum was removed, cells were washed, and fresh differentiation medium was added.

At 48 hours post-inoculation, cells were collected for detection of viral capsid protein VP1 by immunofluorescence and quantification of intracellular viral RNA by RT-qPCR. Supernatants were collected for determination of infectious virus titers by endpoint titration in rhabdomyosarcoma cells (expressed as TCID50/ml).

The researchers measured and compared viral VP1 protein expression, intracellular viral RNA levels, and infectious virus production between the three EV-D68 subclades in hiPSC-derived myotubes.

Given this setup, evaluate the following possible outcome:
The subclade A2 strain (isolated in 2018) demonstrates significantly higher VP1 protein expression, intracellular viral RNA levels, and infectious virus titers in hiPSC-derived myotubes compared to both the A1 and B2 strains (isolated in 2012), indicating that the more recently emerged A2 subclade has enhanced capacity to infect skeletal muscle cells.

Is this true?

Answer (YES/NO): NO